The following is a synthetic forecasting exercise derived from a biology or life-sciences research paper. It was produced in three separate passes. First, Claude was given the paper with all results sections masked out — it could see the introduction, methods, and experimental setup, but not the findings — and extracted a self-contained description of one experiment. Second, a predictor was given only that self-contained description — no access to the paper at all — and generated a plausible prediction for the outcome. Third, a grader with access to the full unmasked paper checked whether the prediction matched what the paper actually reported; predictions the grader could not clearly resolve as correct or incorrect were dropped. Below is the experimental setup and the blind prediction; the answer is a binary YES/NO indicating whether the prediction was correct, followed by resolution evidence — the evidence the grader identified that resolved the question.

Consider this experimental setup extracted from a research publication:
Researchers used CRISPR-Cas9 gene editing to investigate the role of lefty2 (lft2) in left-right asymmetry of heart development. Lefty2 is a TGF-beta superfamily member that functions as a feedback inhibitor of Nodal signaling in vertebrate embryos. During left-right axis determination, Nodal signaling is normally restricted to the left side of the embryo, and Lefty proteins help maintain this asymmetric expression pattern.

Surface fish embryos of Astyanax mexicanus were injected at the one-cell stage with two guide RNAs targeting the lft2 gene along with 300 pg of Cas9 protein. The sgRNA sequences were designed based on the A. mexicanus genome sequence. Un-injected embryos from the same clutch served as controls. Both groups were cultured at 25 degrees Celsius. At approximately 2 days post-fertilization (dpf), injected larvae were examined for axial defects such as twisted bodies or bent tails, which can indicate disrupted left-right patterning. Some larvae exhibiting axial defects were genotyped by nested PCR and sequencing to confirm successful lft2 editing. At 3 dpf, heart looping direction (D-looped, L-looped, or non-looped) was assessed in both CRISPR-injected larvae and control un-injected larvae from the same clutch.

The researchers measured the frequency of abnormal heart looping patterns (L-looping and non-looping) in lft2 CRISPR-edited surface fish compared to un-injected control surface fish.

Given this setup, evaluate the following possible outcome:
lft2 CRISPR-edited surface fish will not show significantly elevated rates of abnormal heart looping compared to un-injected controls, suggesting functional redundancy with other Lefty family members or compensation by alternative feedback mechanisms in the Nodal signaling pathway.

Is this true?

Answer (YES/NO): NO